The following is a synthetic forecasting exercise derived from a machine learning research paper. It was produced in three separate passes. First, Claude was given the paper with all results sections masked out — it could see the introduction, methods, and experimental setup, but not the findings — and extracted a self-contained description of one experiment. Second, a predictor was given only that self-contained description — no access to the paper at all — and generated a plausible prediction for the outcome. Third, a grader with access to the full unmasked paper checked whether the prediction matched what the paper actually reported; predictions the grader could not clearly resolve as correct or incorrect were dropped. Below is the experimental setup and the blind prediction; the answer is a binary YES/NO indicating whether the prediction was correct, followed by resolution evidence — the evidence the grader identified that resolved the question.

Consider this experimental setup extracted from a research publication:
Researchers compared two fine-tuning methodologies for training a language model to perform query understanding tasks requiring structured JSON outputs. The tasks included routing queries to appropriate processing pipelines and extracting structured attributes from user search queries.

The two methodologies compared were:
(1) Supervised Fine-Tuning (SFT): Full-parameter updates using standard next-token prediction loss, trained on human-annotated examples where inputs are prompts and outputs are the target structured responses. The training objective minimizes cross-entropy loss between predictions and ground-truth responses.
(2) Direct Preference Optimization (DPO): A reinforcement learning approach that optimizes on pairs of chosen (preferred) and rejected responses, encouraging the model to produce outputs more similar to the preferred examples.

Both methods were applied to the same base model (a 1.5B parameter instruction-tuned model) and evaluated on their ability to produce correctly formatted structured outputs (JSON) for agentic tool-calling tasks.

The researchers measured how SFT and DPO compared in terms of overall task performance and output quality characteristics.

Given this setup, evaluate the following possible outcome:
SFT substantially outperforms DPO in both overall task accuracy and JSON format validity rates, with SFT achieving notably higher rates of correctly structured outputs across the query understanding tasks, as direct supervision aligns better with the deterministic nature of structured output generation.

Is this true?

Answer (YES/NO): NO